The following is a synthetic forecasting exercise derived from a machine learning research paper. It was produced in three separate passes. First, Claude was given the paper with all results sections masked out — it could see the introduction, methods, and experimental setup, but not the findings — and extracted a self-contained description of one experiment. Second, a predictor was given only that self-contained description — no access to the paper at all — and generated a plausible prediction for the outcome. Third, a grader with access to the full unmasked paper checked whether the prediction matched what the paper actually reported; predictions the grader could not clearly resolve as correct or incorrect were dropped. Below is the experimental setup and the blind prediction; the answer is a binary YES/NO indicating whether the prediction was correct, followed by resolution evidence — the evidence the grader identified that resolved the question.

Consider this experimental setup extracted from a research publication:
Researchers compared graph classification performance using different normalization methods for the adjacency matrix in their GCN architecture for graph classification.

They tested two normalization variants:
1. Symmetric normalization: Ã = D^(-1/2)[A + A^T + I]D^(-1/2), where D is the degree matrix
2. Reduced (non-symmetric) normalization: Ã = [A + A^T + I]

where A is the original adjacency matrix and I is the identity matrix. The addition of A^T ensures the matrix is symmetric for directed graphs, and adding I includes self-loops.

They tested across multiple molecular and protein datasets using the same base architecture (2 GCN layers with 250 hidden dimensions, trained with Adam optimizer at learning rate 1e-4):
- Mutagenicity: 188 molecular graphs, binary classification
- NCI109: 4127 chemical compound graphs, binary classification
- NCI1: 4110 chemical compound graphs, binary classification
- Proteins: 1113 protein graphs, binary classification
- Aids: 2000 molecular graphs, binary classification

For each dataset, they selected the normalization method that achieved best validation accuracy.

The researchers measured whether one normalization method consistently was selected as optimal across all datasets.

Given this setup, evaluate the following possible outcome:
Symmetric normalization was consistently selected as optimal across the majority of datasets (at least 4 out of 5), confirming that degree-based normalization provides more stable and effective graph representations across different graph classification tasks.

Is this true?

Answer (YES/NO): NO